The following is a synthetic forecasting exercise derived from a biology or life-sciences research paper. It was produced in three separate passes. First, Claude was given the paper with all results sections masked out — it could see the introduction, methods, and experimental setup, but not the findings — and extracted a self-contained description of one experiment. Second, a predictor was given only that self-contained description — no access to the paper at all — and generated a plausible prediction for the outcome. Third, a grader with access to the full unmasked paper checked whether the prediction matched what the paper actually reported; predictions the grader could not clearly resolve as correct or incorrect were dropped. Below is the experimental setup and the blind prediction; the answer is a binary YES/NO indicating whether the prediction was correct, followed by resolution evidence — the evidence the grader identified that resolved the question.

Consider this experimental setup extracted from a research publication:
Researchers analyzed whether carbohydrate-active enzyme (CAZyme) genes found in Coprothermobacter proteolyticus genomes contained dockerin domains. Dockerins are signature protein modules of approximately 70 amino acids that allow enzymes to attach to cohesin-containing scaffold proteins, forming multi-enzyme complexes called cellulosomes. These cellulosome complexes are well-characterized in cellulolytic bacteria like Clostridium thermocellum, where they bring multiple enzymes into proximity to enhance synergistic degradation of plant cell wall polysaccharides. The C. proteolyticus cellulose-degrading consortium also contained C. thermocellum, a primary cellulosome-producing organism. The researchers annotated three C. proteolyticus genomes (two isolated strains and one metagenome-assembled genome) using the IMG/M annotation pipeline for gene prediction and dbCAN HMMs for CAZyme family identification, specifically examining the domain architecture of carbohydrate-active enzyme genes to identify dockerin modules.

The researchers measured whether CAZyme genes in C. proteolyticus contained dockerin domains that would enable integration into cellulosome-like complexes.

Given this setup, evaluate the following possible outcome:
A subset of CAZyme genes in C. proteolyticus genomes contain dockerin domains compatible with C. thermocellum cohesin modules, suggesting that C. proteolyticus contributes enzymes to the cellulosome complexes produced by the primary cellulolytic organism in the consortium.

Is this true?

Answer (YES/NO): YES